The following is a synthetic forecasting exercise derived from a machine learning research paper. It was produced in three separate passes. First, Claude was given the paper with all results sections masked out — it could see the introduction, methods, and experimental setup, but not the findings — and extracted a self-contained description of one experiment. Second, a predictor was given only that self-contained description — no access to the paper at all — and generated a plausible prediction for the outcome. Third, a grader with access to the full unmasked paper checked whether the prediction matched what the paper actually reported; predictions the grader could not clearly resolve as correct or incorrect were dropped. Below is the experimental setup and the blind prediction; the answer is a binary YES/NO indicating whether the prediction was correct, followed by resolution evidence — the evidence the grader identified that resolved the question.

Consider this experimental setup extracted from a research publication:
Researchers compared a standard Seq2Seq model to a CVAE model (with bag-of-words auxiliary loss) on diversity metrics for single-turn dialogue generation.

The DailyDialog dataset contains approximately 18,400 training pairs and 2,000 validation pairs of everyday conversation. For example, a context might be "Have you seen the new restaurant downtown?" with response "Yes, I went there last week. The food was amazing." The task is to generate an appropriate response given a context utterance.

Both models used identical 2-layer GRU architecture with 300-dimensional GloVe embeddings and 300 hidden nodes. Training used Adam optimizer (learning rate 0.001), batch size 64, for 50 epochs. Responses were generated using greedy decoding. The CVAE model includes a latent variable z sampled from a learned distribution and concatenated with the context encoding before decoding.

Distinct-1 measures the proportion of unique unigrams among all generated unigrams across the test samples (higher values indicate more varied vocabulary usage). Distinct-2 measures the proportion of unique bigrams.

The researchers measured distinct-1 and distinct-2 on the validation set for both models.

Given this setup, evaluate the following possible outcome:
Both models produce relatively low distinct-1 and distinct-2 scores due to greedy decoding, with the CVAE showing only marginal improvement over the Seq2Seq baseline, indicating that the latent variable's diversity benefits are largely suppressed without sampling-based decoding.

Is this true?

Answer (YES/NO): NO